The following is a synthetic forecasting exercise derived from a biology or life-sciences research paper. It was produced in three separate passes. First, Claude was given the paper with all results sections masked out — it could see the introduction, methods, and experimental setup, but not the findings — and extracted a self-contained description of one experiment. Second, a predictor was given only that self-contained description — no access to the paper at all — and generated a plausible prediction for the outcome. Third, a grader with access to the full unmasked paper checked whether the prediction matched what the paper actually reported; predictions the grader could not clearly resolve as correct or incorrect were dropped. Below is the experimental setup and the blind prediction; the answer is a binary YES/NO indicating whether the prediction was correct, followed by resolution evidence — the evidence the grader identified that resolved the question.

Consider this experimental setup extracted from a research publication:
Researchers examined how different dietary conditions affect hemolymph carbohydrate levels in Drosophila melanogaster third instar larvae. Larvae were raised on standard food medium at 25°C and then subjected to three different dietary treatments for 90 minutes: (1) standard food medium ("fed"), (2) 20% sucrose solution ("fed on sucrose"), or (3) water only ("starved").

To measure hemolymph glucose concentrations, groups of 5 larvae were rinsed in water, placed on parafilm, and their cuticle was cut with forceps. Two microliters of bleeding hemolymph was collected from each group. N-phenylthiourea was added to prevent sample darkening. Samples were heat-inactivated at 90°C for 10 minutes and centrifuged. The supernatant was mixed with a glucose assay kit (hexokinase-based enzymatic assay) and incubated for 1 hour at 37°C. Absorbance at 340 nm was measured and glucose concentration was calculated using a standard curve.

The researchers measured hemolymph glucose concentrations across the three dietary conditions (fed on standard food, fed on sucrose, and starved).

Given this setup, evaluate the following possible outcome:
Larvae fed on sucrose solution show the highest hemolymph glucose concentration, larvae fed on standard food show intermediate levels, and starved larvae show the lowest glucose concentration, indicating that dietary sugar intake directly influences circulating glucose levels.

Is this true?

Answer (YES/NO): YES